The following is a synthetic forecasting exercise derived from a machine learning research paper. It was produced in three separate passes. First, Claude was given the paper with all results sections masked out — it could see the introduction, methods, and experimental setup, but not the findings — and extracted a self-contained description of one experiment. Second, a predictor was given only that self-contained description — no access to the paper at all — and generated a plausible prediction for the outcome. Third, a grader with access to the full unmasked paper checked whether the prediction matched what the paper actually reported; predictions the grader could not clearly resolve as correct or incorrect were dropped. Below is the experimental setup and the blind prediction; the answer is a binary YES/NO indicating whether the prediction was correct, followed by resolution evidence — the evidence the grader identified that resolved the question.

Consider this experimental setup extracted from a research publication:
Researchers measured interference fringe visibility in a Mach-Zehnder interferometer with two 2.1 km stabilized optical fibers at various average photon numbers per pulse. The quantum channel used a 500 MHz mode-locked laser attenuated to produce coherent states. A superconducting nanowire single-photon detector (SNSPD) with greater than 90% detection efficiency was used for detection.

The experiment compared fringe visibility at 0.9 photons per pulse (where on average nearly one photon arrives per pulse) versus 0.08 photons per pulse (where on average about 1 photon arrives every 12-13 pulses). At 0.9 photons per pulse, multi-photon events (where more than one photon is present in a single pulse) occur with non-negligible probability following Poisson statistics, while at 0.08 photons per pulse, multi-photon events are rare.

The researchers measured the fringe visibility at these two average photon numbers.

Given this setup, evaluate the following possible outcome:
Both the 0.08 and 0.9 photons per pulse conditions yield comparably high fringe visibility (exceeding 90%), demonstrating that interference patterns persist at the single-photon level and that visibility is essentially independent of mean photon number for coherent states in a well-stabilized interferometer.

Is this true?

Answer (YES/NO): YES